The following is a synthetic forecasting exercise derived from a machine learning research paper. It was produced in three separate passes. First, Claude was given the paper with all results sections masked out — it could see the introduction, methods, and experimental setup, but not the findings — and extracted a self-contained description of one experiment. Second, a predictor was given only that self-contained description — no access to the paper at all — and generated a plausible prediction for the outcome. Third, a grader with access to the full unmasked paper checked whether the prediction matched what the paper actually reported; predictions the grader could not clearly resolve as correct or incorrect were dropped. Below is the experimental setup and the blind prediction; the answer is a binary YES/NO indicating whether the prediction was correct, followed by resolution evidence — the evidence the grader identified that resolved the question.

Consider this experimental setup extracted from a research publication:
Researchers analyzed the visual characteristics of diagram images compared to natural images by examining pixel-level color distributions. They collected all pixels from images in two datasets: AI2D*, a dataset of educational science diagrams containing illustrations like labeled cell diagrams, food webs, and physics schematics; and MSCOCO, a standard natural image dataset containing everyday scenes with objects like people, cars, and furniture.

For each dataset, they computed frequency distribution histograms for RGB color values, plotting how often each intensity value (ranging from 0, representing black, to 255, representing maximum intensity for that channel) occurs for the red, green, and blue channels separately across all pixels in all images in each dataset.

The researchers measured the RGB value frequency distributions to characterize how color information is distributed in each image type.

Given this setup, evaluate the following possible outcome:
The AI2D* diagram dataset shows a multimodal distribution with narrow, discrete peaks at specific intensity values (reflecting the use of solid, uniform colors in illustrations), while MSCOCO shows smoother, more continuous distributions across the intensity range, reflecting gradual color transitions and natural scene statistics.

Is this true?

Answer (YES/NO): NO